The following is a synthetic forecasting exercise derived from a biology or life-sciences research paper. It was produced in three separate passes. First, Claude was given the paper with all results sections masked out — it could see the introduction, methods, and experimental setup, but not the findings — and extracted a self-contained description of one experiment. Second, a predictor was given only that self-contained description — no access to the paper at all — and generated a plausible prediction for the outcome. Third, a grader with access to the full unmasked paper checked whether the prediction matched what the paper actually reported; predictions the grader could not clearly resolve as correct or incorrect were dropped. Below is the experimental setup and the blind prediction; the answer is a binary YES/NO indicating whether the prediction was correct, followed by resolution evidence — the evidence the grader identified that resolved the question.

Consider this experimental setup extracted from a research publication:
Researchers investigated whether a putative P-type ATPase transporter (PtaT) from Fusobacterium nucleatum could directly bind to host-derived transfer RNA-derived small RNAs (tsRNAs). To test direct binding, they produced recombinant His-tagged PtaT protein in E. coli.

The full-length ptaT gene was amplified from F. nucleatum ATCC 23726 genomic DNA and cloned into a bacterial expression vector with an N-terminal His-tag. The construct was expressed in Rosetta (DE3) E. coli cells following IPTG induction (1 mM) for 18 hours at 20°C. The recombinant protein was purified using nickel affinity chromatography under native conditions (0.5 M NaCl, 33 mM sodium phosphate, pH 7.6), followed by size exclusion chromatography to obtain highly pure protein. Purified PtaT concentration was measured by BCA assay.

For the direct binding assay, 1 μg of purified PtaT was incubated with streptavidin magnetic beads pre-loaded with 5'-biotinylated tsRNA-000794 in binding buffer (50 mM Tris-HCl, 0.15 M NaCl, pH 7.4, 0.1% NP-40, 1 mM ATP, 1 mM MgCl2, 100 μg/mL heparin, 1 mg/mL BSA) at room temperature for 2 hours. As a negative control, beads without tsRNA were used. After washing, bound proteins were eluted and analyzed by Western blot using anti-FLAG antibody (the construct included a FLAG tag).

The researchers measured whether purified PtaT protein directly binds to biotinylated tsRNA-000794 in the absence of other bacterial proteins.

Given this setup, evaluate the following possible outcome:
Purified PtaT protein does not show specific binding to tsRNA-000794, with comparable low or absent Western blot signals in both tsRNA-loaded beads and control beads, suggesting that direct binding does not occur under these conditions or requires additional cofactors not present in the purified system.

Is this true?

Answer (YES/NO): NO